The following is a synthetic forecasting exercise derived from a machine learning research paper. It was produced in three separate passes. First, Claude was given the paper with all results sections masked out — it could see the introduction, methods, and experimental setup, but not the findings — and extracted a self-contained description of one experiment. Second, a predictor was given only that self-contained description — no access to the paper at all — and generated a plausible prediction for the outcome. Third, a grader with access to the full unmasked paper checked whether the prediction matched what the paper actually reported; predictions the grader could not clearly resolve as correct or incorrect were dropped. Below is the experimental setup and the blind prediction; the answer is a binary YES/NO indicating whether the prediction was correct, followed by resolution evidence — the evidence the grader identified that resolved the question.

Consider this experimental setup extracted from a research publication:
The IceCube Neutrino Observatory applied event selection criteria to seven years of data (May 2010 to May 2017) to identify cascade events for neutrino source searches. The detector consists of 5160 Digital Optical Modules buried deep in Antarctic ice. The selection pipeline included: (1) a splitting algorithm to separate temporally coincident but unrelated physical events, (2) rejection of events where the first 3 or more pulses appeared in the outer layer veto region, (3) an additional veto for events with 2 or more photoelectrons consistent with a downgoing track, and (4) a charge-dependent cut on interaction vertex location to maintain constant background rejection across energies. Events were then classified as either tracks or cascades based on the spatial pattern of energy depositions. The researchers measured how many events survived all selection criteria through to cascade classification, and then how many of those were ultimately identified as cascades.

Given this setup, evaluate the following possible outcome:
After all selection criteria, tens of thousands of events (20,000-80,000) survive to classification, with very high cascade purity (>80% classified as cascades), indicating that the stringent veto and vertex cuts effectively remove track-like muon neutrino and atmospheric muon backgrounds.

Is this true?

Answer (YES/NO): NO